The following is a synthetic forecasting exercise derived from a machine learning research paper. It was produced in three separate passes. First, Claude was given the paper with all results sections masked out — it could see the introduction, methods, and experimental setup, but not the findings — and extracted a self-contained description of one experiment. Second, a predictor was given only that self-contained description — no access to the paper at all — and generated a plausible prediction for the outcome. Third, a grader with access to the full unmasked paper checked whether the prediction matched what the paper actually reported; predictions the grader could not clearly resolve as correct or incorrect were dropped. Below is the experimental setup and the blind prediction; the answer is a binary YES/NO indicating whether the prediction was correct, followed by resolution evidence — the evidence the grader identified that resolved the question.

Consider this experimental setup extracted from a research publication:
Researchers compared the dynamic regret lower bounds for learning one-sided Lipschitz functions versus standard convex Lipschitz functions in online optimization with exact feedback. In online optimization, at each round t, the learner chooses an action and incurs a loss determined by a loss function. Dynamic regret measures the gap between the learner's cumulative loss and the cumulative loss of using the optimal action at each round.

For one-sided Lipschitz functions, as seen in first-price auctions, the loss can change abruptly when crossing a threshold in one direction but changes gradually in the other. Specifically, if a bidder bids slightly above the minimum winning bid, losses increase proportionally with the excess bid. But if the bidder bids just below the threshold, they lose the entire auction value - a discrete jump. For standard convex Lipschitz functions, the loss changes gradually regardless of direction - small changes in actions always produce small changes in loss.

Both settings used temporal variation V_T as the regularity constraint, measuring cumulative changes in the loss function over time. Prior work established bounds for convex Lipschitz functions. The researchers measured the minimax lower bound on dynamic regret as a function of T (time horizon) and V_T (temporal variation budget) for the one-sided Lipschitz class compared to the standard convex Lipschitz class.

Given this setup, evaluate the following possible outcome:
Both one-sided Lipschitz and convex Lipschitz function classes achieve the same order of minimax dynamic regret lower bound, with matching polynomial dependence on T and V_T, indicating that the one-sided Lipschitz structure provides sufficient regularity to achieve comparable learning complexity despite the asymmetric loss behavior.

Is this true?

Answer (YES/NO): NO